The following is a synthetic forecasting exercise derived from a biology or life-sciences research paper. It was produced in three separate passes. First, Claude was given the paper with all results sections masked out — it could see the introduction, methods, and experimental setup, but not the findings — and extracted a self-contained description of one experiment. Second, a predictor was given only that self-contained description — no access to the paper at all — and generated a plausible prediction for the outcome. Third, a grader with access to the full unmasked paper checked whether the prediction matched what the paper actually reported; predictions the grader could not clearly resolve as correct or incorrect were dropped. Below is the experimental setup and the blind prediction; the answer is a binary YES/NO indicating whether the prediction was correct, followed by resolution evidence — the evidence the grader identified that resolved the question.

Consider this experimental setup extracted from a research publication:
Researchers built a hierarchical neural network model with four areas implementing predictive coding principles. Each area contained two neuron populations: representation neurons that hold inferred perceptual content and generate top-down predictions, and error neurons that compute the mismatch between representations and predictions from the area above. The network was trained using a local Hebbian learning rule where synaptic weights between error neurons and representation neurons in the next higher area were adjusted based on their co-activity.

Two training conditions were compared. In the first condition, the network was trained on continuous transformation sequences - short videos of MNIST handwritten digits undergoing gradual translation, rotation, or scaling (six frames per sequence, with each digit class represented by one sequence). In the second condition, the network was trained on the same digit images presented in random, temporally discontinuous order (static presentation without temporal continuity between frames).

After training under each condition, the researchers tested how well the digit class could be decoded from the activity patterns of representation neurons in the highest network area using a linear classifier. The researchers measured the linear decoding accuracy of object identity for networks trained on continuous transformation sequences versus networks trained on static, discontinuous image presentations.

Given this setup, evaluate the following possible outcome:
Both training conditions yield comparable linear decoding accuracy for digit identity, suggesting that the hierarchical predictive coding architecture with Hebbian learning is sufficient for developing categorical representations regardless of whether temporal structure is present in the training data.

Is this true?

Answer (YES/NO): NO